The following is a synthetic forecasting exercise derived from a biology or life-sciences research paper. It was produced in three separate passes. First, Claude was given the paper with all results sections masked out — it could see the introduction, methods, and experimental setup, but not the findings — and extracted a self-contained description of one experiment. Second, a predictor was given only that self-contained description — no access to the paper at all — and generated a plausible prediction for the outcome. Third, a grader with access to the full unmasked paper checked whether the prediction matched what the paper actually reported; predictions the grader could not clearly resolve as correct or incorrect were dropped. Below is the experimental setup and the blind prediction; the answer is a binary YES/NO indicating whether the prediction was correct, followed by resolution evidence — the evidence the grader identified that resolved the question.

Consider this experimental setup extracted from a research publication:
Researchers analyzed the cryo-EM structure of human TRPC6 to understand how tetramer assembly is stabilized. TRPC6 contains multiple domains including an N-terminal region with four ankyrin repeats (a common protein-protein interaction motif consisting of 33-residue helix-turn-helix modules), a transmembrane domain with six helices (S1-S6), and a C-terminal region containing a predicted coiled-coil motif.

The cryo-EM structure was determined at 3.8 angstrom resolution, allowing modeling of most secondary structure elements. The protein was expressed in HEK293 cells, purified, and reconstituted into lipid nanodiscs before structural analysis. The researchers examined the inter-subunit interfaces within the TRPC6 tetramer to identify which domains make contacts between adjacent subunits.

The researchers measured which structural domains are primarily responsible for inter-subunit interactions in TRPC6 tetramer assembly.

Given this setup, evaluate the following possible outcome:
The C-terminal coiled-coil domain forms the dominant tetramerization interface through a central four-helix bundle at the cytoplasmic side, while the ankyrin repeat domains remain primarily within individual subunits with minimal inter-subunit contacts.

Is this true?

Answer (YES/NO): NO